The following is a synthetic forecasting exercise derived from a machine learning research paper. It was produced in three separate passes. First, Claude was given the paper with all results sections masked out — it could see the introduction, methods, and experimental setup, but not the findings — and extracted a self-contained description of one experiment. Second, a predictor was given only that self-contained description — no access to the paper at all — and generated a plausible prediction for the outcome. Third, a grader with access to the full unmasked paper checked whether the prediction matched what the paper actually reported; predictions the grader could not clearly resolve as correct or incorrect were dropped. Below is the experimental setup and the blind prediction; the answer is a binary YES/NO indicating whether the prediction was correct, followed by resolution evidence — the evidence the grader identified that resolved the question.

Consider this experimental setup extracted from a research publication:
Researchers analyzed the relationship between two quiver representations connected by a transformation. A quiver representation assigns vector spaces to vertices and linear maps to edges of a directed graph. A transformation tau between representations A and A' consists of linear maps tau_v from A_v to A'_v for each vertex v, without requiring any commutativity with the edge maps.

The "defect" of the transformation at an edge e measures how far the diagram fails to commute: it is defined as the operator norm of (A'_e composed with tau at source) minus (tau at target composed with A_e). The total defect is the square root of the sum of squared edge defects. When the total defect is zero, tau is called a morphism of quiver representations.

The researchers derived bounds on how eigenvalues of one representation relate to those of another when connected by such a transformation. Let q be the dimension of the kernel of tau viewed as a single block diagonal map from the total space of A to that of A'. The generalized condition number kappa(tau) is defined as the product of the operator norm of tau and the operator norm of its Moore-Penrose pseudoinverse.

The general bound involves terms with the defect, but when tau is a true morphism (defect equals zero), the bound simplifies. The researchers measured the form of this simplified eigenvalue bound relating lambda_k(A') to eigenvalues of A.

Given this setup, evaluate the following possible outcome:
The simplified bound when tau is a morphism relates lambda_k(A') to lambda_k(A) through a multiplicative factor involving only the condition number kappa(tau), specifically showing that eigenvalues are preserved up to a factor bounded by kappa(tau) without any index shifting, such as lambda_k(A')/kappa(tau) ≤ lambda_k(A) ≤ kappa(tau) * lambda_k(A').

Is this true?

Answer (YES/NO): NO